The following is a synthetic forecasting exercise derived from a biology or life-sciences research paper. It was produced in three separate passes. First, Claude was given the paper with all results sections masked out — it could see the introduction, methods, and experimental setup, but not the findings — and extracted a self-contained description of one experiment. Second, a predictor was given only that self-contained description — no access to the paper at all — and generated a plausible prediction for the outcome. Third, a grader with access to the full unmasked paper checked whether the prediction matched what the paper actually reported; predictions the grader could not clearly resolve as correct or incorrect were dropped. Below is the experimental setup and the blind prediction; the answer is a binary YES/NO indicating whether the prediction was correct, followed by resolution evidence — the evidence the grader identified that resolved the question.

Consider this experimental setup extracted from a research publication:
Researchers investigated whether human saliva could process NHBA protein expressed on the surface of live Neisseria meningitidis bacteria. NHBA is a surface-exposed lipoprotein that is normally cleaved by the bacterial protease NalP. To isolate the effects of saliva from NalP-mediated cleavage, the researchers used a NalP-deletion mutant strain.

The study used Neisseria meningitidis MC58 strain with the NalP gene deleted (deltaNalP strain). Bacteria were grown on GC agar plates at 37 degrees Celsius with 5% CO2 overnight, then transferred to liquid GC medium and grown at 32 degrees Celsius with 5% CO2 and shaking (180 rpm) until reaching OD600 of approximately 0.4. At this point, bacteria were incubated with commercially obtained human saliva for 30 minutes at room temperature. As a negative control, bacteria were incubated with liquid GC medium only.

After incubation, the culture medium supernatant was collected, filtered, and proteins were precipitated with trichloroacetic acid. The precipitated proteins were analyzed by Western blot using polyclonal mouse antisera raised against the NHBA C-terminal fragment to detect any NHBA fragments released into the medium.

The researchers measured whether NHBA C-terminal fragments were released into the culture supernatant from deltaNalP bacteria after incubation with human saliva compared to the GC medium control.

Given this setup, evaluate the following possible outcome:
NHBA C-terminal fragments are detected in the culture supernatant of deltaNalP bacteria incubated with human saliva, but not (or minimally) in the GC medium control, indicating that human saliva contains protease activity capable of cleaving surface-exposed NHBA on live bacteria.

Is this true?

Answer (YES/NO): YES